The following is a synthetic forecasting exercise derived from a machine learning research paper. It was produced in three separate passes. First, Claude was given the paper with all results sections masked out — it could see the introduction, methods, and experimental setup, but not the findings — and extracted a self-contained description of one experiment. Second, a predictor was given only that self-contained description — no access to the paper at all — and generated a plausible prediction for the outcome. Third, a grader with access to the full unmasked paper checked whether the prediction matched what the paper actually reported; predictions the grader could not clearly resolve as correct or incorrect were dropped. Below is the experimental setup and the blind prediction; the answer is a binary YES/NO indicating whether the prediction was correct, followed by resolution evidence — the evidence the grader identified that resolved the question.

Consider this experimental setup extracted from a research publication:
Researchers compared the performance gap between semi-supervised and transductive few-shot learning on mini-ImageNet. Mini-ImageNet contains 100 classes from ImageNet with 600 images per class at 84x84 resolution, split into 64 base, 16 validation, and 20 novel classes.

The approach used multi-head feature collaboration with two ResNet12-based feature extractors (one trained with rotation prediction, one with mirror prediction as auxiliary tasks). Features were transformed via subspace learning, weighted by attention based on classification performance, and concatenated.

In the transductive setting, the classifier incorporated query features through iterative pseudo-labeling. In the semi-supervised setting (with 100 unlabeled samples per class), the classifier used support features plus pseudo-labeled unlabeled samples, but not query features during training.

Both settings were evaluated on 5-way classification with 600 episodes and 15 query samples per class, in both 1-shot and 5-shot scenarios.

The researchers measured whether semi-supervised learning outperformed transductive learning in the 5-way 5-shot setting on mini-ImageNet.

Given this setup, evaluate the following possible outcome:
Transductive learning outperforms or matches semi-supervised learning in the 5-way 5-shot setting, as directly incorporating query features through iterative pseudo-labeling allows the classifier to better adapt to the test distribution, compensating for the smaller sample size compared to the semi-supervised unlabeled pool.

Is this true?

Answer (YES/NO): NO